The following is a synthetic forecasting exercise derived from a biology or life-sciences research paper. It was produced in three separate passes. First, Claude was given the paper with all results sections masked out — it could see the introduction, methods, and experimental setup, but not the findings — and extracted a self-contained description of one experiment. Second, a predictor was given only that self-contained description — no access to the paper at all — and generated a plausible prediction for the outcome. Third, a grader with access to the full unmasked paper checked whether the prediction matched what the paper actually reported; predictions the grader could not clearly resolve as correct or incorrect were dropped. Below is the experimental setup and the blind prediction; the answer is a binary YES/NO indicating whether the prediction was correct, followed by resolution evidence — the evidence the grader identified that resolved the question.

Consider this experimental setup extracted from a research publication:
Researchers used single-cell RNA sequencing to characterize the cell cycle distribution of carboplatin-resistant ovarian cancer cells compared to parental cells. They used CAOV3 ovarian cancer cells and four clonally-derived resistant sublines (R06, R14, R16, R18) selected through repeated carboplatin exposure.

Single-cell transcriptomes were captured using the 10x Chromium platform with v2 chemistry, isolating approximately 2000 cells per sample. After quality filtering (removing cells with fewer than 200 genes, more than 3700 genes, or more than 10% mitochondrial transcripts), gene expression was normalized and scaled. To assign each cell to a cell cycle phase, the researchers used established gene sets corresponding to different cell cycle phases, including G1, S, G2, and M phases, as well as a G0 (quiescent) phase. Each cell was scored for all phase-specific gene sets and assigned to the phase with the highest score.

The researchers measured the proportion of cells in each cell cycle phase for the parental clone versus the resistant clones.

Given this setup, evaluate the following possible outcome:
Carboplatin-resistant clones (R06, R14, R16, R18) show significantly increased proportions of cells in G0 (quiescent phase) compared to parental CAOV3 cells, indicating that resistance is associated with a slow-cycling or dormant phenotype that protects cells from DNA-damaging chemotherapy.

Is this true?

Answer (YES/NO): YES